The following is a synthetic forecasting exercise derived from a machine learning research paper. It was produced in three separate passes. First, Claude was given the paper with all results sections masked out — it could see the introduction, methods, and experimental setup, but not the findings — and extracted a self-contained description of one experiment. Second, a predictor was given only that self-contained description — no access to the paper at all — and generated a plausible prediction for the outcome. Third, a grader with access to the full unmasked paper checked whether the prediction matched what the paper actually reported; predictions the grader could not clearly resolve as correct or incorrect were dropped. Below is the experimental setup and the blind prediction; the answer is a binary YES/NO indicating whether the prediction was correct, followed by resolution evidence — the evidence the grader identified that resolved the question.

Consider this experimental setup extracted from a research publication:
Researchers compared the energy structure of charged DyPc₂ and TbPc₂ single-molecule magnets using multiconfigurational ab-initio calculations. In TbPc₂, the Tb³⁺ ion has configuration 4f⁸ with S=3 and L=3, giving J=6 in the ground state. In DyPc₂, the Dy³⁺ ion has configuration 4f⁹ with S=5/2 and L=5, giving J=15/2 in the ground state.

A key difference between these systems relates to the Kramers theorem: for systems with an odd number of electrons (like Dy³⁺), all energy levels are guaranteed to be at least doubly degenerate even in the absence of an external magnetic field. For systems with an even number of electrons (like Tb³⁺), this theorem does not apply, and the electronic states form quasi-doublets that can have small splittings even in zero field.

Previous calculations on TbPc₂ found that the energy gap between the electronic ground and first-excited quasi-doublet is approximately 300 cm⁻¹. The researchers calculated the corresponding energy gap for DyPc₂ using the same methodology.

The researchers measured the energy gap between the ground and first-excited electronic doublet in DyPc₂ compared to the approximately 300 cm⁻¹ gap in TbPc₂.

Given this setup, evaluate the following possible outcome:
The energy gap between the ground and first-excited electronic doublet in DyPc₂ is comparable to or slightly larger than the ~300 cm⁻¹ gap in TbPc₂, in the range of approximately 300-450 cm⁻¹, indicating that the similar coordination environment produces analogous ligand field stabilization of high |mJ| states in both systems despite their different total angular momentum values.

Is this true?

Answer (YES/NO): NO